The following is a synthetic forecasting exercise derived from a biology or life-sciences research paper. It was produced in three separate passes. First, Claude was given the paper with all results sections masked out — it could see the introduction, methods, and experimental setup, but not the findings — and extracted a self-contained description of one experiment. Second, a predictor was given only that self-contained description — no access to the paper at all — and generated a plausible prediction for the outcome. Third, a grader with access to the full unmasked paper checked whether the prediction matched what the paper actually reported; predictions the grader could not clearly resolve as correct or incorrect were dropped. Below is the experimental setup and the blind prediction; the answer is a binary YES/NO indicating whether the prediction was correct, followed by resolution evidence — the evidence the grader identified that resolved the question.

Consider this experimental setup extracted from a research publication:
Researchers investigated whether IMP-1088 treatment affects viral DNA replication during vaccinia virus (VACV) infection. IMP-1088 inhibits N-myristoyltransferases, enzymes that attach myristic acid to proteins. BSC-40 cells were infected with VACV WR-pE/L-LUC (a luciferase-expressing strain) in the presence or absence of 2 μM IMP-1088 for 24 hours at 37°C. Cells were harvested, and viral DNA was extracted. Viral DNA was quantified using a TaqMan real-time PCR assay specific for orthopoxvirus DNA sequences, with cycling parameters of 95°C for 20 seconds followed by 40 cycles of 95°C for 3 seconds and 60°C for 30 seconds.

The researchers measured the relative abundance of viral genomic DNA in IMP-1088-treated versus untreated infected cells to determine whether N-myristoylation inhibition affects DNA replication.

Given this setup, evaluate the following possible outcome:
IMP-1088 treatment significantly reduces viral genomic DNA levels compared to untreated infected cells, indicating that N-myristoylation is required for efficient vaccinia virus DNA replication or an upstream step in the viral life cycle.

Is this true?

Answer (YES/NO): NO